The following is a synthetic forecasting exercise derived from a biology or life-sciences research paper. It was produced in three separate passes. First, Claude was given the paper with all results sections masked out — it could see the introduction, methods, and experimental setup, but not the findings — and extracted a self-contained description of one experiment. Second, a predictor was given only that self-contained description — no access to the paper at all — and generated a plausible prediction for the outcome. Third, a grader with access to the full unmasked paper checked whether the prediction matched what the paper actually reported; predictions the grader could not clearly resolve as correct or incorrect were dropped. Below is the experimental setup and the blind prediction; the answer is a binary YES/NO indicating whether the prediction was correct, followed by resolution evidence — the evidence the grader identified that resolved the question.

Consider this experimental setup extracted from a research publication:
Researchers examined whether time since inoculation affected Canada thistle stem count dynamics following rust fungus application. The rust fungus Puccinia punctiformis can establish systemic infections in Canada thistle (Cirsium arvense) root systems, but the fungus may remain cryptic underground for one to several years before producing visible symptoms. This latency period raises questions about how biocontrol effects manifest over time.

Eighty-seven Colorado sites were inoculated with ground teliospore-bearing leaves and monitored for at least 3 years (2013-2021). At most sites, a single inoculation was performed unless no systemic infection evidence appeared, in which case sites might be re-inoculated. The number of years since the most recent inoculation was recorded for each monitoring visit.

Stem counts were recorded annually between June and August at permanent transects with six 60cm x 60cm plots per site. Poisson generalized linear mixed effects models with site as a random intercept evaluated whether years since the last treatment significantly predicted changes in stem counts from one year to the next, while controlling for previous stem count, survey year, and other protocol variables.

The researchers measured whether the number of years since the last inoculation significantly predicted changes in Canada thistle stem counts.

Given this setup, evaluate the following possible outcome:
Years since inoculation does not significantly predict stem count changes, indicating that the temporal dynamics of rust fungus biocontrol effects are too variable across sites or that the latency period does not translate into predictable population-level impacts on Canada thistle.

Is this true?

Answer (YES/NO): NO